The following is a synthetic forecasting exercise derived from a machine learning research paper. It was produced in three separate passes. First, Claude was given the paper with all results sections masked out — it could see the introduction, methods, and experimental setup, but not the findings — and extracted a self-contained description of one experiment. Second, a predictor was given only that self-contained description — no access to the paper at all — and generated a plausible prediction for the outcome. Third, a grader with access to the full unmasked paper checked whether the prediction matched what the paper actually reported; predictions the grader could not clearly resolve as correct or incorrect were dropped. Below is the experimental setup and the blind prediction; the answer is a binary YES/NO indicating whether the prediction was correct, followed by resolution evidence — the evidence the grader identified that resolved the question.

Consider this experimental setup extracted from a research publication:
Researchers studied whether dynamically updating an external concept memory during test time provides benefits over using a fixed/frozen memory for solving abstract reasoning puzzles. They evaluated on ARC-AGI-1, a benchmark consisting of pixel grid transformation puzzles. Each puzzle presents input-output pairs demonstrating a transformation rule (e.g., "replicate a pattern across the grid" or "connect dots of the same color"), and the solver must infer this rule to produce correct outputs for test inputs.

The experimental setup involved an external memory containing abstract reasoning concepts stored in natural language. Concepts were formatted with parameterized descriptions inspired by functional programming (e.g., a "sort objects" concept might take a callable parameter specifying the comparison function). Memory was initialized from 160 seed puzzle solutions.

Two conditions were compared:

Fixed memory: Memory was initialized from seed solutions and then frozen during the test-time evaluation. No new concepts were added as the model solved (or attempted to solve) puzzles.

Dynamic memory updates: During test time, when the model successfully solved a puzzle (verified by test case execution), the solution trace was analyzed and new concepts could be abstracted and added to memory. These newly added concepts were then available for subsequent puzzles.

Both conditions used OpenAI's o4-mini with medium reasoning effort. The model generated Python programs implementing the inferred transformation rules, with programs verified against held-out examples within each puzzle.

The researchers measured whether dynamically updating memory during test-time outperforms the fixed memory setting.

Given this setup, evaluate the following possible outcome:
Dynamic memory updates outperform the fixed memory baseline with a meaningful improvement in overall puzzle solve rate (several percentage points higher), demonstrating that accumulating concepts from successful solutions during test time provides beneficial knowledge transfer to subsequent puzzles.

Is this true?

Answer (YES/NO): NO